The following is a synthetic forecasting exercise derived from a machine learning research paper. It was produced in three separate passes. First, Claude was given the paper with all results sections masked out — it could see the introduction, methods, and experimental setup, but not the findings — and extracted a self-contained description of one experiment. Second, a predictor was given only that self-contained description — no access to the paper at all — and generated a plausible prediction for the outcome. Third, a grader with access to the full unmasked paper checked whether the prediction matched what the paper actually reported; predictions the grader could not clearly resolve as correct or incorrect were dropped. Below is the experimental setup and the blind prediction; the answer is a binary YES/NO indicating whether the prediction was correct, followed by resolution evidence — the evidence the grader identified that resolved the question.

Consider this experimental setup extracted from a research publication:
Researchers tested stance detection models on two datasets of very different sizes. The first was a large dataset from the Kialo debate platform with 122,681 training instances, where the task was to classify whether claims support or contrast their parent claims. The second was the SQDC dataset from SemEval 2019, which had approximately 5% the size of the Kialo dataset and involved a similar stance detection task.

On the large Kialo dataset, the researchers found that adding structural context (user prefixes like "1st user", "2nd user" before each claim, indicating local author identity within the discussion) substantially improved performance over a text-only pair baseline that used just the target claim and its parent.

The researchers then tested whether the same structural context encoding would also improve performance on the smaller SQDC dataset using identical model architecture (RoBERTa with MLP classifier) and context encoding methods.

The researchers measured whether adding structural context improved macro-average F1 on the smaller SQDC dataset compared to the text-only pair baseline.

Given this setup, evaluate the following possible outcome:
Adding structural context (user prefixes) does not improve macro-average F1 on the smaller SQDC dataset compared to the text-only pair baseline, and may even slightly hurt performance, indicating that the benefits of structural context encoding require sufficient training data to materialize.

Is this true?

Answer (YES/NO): YES